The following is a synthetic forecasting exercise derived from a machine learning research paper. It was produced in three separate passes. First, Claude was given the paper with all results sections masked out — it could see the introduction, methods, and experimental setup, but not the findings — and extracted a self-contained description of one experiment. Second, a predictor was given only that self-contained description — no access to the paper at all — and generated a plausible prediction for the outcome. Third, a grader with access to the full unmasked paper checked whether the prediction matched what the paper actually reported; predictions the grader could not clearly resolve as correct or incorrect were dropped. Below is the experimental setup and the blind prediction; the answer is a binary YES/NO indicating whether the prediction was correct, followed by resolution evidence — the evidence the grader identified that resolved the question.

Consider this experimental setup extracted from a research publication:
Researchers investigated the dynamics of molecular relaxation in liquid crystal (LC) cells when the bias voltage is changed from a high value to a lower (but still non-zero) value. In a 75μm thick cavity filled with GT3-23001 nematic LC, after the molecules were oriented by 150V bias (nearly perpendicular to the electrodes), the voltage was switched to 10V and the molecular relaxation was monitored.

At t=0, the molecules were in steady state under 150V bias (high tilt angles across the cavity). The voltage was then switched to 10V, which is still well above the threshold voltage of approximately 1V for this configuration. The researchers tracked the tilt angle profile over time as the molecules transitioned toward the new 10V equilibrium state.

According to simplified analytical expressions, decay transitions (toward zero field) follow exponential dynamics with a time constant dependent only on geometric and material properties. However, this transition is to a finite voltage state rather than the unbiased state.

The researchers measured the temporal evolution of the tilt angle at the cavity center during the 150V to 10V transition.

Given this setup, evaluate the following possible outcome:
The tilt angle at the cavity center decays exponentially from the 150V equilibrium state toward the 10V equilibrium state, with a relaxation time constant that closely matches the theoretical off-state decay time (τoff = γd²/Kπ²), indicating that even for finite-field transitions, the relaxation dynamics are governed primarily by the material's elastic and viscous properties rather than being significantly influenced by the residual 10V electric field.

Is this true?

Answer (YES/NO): NO